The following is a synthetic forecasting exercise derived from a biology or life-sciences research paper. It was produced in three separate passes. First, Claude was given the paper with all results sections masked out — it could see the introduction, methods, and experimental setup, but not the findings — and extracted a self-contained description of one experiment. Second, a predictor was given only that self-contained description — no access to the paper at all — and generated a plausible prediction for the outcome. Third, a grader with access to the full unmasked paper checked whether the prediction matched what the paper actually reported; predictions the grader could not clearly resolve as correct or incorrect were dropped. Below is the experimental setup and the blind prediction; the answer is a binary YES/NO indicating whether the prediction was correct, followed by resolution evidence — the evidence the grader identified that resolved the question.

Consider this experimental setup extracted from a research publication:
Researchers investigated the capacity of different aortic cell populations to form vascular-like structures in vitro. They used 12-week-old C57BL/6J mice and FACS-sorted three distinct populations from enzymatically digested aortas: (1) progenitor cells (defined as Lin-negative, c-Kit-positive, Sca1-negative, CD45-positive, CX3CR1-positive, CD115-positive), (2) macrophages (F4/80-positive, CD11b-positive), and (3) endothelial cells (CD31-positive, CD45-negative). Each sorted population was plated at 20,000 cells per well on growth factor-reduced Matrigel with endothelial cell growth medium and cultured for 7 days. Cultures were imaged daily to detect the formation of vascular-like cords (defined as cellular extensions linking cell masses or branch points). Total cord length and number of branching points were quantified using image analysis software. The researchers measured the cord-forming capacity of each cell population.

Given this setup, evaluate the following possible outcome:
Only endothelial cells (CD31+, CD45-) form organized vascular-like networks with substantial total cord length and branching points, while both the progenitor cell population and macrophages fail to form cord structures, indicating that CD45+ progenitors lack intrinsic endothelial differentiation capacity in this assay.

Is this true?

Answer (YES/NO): NO